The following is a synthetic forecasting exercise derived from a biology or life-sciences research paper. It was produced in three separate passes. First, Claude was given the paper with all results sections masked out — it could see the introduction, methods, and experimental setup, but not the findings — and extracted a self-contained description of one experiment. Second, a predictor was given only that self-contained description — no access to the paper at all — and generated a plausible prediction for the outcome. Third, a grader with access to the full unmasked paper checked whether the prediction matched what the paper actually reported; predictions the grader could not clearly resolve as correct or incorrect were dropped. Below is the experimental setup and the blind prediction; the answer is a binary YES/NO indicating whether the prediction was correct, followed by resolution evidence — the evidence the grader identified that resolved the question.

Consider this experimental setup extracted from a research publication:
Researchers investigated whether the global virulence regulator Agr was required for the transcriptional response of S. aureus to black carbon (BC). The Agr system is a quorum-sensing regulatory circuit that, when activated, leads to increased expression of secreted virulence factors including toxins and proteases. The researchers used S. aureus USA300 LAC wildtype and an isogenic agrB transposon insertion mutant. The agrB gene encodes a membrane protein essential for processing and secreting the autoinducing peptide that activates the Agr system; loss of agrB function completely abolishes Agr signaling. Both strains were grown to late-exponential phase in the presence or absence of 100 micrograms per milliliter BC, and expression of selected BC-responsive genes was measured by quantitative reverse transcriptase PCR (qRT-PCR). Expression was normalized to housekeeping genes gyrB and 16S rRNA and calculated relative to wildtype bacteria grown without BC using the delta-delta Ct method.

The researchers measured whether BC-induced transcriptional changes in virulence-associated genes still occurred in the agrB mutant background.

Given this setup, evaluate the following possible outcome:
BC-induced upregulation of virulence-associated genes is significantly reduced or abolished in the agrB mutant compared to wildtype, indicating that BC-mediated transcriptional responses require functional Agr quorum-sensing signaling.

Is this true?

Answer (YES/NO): NO